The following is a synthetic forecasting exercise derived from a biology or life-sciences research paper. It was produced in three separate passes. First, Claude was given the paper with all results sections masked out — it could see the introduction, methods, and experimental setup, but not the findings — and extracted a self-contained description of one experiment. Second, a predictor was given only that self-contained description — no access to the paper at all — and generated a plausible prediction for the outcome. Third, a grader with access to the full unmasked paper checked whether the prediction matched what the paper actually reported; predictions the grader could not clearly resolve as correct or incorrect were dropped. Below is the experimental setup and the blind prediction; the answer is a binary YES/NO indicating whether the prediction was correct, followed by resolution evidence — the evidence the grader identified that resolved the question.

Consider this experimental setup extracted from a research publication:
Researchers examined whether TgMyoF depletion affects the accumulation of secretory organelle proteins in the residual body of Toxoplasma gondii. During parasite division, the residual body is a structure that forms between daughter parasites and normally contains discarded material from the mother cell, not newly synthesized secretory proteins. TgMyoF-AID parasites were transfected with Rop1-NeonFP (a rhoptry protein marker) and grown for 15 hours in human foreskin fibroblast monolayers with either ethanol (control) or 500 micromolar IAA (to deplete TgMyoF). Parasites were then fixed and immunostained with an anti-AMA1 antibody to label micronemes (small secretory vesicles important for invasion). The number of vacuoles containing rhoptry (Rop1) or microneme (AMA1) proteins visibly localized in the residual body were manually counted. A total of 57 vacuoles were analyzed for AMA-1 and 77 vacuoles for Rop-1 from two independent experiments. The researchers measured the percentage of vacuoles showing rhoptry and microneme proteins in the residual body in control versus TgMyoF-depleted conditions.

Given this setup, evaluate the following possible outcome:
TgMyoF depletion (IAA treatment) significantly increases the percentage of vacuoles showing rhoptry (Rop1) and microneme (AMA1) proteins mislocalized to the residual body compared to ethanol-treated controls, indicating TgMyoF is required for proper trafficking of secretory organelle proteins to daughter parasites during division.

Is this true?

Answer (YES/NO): YES